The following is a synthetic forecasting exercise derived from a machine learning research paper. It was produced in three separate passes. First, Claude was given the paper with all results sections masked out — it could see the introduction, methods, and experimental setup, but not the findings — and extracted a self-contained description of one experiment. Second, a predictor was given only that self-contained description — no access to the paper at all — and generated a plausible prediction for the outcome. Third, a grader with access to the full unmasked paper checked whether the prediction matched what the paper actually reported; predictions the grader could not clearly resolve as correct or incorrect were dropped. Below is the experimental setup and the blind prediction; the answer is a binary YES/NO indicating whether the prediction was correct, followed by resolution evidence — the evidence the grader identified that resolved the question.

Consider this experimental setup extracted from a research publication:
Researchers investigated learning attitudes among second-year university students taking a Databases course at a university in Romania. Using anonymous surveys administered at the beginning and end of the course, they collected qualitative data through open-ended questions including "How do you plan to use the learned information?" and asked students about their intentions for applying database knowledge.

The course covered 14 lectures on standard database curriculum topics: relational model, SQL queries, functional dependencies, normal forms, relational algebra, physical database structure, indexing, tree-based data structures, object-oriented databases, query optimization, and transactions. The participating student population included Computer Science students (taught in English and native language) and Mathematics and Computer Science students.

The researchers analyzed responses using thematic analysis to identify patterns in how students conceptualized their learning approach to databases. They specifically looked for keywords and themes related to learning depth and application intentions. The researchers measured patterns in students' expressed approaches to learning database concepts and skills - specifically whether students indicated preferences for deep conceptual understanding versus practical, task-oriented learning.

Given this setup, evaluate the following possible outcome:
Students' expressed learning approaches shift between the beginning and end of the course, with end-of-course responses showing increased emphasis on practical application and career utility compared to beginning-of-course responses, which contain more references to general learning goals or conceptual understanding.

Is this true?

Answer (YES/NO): NO